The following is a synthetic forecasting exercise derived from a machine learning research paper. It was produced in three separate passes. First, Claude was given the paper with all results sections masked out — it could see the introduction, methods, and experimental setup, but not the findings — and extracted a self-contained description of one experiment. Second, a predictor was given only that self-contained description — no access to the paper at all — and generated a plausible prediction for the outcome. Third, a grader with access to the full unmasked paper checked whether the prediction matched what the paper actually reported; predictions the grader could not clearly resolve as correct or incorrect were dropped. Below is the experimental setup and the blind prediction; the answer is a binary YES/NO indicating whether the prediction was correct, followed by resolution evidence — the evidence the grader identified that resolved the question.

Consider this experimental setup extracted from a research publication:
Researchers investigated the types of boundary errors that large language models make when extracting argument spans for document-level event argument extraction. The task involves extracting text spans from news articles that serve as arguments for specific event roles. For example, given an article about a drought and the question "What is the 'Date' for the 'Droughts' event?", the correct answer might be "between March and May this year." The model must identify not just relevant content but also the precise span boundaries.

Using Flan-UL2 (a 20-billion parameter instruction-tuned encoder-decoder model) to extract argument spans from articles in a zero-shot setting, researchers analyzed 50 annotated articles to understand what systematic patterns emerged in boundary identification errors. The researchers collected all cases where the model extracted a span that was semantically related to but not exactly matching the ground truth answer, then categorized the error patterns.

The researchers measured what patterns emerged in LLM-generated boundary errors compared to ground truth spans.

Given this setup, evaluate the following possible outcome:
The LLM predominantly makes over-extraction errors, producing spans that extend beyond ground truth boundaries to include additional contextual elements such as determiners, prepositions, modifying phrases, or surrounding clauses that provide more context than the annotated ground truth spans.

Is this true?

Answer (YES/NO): NO